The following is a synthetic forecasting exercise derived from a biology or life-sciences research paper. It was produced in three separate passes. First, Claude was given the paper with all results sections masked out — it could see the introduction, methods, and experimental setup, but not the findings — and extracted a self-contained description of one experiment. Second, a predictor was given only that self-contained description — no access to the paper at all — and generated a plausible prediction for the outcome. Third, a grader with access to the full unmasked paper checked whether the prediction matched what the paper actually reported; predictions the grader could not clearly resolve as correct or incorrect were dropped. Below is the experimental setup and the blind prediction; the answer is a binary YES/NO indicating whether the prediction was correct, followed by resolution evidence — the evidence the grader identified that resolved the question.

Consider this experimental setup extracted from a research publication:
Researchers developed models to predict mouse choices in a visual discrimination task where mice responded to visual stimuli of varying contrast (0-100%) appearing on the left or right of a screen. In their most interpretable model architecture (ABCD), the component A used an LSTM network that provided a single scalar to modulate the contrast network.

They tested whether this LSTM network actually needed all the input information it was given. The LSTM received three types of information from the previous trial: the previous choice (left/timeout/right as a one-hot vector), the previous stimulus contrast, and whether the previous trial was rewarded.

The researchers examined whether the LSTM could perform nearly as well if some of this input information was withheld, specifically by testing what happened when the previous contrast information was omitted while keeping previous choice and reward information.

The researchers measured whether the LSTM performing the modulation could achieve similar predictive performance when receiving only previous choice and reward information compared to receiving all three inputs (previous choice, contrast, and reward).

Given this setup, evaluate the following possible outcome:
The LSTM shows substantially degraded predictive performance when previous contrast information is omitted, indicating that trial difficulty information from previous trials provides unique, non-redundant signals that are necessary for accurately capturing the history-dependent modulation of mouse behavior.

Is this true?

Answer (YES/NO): NO